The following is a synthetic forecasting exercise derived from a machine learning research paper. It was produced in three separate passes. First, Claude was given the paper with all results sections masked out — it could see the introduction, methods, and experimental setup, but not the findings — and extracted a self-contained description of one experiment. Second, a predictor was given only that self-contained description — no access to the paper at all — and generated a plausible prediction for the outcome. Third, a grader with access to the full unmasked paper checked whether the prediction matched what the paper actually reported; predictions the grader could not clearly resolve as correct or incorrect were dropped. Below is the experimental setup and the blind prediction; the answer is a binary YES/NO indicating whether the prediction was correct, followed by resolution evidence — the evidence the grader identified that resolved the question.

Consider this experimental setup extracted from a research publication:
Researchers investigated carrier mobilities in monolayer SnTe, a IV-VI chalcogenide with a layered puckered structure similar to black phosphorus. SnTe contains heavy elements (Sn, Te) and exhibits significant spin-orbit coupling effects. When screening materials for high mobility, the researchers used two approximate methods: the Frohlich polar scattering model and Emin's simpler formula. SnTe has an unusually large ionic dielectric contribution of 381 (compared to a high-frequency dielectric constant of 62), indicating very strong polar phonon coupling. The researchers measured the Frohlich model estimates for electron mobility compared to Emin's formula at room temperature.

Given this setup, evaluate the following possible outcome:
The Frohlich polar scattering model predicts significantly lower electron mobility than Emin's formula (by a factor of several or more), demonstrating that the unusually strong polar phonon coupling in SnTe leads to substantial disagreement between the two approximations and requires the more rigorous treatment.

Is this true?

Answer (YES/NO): YES